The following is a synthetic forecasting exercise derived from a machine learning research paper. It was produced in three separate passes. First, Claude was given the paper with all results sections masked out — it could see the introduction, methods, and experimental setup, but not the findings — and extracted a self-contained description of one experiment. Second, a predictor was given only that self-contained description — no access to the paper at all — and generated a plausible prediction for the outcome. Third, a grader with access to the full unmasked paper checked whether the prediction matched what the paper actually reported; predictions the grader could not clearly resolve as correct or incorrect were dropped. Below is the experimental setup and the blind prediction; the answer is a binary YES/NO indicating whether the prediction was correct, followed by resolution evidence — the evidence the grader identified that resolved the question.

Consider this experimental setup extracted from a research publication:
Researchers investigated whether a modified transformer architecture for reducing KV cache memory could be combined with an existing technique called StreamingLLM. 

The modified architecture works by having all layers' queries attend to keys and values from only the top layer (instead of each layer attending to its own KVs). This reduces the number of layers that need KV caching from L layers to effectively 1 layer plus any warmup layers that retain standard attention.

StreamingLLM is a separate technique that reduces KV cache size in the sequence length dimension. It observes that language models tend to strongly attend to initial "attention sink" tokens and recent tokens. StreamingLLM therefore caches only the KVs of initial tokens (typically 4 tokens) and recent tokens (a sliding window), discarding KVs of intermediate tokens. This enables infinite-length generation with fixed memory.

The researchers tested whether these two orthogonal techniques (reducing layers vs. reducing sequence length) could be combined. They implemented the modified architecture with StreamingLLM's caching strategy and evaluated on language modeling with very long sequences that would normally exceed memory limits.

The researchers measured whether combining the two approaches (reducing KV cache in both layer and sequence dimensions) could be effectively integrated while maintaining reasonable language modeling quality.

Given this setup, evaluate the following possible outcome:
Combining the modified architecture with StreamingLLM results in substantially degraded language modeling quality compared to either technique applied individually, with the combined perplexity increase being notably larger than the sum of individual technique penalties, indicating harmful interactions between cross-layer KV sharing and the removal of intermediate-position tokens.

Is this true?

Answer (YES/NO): NO